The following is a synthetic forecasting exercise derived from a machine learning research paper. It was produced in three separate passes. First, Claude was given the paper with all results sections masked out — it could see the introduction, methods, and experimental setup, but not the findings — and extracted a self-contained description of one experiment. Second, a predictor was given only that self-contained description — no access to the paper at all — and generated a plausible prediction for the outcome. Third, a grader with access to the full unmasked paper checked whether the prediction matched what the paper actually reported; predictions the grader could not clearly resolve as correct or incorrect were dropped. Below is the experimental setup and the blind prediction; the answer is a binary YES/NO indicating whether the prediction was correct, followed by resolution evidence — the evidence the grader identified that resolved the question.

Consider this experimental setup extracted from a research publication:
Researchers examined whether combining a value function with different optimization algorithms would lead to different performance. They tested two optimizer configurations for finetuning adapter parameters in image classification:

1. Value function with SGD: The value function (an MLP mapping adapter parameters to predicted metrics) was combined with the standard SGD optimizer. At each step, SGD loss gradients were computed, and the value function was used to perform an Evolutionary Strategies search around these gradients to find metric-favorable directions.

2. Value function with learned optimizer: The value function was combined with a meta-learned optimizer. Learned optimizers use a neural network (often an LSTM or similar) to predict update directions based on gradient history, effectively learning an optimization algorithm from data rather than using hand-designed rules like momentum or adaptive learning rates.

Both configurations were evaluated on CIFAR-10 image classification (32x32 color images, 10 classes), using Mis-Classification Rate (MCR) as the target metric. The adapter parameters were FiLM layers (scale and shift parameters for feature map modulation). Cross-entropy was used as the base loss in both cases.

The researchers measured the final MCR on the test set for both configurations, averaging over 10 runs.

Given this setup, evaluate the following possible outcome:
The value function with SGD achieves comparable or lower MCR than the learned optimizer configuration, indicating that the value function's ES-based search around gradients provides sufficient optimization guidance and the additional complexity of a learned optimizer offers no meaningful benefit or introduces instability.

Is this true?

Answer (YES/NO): NO